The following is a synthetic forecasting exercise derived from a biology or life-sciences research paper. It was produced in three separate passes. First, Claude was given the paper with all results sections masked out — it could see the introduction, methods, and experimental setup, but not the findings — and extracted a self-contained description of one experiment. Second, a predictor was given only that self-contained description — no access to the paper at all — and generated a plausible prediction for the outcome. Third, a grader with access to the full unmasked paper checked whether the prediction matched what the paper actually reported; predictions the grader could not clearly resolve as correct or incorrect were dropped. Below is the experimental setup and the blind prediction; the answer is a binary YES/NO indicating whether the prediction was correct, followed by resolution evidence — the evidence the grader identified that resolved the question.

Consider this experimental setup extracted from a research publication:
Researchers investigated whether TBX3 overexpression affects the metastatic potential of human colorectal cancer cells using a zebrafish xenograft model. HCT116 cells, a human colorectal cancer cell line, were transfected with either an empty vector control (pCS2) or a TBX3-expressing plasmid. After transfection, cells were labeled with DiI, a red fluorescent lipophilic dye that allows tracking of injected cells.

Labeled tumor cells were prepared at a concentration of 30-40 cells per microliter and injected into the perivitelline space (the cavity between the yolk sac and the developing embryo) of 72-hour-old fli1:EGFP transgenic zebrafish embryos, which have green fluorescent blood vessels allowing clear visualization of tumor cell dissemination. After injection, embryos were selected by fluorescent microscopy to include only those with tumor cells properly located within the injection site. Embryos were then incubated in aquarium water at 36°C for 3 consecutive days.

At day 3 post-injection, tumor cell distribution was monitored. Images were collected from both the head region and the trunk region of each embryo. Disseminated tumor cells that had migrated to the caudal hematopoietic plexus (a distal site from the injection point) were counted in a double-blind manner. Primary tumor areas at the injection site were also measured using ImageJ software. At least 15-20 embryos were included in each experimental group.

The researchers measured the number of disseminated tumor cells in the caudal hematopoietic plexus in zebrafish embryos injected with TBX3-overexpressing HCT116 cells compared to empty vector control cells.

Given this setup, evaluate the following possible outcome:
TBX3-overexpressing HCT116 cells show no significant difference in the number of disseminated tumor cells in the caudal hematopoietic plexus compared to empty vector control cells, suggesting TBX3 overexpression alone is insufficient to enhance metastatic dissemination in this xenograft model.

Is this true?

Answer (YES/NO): NO